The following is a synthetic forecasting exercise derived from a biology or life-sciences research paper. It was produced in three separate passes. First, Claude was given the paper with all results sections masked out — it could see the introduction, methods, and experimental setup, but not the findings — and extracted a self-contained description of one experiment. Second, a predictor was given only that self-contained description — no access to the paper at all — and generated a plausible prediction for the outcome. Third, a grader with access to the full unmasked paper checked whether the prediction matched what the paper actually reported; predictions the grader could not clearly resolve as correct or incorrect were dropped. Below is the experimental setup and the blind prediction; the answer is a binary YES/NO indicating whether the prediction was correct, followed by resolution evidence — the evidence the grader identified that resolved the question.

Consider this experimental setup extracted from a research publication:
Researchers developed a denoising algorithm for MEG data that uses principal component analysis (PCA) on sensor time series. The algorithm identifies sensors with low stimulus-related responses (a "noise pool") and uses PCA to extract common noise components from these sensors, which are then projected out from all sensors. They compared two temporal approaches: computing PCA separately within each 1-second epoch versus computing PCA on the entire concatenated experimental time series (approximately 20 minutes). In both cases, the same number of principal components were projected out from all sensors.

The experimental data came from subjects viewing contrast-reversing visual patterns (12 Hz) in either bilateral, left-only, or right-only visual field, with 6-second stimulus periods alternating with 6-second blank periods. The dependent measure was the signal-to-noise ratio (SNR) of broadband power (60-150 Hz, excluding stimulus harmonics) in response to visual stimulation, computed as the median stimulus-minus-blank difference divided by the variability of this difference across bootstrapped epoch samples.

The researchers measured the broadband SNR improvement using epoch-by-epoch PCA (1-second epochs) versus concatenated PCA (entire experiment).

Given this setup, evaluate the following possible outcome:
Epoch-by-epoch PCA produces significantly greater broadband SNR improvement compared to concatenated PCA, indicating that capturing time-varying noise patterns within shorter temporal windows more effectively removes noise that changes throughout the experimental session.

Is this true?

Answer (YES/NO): YES